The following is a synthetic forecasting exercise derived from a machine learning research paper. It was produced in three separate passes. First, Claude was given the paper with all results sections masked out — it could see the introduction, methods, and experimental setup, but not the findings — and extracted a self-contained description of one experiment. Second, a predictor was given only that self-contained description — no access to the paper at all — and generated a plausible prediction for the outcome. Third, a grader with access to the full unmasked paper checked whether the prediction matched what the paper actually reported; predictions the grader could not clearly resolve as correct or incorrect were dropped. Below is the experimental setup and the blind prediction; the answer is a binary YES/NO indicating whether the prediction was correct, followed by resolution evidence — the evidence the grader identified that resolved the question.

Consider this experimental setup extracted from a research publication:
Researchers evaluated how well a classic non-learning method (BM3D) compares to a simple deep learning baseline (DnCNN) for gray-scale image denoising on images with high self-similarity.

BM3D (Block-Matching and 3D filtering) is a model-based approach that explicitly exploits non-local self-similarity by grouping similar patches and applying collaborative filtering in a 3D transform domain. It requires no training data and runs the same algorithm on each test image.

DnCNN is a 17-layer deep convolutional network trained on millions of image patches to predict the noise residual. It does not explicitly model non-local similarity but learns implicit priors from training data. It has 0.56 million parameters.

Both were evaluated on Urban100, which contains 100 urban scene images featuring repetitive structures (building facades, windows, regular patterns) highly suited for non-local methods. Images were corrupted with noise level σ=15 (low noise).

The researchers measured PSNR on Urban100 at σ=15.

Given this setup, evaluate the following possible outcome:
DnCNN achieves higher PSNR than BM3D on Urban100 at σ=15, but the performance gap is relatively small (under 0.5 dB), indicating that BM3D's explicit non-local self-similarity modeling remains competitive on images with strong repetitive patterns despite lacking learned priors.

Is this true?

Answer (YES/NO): YES